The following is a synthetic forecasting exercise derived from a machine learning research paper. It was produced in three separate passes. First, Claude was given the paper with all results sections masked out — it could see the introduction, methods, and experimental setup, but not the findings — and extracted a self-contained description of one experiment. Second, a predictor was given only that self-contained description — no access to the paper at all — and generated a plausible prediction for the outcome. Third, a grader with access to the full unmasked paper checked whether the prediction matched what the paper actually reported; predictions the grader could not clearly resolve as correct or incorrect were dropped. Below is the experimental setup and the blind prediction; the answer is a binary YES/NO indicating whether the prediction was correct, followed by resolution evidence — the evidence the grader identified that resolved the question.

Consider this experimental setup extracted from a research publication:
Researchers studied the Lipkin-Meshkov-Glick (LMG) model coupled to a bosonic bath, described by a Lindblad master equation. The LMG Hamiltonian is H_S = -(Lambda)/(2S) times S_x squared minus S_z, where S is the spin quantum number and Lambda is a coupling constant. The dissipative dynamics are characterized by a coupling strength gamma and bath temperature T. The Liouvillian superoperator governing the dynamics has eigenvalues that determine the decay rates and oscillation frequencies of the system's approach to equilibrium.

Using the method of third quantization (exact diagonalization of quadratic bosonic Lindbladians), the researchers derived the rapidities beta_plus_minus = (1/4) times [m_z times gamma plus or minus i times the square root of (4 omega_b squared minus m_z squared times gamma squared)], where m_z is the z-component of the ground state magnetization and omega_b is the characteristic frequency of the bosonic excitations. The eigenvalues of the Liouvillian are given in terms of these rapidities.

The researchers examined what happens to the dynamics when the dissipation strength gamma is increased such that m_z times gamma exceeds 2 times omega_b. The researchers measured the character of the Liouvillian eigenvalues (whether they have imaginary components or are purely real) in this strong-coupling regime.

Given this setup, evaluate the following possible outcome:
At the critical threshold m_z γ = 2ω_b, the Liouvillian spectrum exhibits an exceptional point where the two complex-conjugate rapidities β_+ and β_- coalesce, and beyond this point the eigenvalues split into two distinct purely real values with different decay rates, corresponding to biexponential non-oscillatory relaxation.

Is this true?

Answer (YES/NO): NO